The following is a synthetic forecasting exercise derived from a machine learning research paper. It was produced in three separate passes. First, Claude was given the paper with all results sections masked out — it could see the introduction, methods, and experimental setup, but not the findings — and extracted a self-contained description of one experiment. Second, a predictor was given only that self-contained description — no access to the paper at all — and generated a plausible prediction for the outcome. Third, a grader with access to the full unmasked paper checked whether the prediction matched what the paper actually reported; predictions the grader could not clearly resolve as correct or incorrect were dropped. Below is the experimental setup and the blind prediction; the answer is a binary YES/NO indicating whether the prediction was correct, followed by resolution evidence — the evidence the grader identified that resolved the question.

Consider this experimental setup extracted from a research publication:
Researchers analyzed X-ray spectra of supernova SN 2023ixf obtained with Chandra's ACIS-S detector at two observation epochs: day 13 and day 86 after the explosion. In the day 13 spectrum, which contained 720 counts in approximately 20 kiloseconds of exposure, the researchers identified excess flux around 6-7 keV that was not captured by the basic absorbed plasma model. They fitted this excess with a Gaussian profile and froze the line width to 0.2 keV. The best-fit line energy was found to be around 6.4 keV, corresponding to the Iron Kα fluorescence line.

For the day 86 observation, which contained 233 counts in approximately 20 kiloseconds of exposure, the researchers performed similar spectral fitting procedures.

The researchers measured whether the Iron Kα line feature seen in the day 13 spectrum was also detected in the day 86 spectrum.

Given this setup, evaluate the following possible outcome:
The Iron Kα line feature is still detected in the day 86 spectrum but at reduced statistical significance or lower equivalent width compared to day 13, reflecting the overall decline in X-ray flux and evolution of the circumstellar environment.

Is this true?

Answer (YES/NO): NO